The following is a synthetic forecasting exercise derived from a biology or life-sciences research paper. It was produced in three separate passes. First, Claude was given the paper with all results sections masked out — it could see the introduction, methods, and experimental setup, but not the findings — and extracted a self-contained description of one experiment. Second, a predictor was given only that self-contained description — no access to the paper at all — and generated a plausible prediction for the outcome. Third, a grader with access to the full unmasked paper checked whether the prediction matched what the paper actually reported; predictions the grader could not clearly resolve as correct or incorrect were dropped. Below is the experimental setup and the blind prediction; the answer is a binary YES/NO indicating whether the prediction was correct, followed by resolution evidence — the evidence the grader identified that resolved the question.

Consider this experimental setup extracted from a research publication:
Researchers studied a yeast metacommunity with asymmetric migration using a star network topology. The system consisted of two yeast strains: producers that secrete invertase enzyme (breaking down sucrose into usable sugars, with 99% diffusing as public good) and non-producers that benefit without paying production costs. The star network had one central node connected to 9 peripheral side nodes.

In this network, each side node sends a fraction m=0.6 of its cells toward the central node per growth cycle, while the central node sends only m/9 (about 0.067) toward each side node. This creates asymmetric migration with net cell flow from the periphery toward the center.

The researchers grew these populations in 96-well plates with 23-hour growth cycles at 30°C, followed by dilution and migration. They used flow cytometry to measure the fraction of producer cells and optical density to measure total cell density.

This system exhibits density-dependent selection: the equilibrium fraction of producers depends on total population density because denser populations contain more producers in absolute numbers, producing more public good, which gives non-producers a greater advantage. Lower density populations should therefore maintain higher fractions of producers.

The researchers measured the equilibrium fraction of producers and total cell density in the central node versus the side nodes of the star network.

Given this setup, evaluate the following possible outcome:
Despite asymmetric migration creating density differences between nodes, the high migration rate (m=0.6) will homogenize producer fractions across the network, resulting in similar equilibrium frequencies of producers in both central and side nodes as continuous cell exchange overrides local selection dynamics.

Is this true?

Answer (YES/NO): NO